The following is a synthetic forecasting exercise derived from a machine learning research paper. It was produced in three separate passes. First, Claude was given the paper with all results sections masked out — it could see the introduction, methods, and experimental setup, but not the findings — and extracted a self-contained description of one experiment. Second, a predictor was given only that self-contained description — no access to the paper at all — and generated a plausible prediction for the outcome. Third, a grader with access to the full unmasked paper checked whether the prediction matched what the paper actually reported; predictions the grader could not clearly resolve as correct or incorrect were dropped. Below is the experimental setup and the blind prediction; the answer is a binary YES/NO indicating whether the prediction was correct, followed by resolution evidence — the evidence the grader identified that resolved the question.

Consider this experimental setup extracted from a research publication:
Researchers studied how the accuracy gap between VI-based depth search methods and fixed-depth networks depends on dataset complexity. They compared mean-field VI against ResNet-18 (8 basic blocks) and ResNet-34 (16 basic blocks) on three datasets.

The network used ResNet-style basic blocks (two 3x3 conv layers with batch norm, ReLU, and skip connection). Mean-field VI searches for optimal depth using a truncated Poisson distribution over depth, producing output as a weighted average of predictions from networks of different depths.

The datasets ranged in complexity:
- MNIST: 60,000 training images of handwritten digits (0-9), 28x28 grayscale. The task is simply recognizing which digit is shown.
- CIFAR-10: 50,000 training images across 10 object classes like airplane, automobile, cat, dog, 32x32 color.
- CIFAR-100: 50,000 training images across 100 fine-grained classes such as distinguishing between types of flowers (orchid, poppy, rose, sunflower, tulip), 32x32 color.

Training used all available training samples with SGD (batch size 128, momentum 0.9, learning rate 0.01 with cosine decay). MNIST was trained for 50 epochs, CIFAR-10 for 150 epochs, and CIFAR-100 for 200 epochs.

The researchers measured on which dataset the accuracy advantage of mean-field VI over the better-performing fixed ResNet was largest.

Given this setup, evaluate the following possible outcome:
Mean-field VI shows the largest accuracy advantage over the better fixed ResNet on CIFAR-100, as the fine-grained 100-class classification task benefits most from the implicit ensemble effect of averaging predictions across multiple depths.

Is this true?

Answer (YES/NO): YES